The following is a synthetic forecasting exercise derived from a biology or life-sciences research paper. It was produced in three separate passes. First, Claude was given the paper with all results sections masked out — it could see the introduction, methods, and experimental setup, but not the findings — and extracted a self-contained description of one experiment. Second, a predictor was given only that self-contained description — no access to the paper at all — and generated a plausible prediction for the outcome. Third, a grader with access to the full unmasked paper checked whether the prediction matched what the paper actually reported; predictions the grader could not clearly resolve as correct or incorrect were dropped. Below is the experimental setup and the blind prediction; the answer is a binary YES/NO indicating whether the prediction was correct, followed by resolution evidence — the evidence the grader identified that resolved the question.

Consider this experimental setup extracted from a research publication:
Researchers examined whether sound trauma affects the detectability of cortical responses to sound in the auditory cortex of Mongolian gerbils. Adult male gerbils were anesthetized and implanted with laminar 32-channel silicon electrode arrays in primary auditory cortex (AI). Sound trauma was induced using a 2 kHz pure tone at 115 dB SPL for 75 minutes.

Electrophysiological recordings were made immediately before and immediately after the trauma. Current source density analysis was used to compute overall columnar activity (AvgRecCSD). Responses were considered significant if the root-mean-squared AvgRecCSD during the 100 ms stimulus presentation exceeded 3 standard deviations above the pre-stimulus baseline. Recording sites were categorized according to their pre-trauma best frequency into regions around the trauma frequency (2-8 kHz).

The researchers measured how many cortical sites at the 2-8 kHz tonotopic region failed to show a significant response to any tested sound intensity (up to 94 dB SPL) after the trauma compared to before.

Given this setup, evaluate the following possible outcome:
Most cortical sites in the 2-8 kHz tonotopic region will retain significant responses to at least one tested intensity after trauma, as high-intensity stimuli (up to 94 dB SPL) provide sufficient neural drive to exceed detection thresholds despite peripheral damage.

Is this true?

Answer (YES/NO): NO